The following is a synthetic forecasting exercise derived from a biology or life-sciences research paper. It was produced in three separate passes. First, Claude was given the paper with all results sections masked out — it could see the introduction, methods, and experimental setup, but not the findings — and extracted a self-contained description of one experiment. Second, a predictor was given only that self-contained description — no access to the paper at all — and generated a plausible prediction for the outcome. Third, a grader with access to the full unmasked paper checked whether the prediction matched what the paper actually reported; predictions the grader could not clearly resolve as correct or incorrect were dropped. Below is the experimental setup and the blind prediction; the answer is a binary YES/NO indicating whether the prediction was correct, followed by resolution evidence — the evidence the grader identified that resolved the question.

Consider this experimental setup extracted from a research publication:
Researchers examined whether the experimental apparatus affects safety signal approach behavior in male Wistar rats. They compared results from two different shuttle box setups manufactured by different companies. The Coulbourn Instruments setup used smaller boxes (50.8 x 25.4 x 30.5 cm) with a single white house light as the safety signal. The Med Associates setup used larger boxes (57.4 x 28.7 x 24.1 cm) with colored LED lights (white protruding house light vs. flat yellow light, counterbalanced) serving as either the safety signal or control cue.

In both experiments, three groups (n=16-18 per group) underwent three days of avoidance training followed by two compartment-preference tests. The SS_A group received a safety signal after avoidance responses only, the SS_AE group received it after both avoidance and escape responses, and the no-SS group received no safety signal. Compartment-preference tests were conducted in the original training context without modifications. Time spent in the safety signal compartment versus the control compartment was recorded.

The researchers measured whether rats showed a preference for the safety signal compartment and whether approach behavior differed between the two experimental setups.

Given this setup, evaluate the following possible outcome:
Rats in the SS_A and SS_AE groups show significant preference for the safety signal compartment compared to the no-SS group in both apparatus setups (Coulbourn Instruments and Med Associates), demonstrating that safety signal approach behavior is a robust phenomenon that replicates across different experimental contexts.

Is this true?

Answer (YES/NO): NO